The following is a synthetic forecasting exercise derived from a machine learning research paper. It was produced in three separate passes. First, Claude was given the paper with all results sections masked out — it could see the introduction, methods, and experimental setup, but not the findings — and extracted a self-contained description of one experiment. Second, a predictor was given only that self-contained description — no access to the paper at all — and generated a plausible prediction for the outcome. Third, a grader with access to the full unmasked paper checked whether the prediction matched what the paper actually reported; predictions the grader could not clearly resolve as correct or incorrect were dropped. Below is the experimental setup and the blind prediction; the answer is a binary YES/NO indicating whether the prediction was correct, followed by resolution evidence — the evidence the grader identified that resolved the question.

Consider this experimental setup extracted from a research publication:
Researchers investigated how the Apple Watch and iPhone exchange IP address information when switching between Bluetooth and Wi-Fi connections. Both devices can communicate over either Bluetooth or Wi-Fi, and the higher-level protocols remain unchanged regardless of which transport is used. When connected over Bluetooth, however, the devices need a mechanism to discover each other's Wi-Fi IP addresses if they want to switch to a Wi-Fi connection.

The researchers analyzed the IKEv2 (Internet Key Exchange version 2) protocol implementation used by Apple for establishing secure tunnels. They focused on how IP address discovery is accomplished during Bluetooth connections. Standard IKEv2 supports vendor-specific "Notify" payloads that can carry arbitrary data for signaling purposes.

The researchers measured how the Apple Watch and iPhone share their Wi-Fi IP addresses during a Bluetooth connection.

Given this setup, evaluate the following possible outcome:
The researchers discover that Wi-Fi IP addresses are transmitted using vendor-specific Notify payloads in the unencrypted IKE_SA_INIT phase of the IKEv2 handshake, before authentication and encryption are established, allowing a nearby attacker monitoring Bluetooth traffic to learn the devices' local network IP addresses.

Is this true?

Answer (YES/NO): NO